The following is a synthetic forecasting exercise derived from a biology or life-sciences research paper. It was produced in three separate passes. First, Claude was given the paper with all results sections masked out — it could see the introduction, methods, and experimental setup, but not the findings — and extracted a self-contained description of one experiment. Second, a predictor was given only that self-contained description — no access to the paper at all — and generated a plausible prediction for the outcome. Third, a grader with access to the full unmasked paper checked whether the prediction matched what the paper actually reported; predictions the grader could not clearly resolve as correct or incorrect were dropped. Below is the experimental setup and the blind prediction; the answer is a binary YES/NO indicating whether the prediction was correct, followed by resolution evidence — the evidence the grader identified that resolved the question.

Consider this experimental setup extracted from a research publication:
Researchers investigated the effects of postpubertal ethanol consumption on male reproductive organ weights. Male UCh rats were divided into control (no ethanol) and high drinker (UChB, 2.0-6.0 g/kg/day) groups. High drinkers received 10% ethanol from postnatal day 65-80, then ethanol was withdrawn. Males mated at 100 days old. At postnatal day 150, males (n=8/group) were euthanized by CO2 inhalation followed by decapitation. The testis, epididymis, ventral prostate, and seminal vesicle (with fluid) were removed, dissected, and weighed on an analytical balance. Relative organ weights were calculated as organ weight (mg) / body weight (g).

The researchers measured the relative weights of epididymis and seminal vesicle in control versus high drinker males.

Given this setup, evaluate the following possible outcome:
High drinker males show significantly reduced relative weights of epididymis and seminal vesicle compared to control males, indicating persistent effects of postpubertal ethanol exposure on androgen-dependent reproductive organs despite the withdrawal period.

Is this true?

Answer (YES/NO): NO